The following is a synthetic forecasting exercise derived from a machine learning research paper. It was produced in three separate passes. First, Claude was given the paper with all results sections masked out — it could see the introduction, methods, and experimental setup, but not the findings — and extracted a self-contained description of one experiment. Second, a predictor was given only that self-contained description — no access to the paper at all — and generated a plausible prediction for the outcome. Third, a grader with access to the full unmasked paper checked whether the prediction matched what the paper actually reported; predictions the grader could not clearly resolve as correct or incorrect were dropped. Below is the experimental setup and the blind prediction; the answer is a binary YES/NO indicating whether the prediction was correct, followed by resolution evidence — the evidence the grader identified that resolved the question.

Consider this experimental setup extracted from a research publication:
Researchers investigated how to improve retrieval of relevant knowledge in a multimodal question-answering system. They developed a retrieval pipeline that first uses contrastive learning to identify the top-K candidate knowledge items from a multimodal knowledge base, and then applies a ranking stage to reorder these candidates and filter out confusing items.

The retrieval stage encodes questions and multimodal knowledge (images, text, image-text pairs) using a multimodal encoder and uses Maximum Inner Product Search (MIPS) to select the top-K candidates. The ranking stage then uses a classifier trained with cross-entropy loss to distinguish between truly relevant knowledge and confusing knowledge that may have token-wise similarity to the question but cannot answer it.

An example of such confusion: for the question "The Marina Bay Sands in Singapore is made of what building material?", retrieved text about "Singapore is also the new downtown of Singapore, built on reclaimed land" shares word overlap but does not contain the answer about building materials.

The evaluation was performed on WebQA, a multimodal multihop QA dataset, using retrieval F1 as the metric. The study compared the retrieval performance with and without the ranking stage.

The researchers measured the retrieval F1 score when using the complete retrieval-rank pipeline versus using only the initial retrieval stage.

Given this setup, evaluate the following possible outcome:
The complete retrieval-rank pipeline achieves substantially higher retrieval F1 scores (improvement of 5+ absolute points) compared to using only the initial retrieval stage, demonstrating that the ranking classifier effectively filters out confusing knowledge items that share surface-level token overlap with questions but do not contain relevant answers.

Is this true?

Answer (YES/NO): YES